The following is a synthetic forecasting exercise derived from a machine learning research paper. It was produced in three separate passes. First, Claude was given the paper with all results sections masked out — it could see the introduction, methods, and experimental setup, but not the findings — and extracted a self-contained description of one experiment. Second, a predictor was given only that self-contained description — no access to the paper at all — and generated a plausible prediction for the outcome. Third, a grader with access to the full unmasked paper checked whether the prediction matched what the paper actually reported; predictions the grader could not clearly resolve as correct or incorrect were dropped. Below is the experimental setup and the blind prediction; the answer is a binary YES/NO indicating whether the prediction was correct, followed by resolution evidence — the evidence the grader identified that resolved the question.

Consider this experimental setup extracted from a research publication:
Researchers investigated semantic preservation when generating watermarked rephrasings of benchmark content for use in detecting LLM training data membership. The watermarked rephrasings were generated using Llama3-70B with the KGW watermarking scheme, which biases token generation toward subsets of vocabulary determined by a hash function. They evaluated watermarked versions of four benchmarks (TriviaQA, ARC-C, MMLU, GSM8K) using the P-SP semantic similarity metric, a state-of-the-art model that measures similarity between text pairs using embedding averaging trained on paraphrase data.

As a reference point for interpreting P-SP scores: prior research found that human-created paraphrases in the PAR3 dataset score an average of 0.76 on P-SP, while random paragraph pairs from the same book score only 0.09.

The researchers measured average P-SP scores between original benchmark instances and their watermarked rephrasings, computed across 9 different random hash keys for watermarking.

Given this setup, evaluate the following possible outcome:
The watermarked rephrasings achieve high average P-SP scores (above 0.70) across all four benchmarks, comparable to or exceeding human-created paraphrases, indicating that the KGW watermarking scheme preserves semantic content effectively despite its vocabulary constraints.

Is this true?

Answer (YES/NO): YES